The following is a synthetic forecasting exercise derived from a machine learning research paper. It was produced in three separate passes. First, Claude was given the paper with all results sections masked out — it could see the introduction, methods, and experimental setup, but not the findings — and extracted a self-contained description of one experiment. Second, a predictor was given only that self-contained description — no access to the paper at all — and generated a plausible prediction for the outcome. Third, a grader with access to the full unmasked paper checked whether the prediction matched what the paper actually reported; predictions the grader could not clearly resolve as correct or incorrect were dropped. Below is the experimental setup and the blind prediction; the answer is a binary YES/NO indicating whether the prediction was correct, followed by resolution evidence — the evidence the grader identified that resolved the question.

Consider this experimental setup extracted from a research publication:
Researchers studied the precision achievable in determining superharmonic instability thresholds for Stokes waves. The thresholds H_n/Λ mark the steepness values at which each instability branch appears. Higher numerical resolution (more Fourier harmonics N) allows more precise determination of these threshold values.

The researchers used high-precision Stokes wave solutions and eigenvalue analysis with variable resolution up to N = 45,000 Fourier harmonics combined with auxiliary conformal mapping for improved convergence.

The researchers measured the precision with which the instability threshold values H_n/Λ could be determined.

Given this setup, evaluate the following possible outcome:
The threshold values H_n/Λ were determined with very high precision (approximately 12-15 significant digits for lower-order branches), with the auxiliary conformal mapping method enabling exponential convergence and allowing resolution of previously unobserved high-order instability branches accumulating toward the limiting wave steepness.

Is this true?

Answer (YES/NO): NO